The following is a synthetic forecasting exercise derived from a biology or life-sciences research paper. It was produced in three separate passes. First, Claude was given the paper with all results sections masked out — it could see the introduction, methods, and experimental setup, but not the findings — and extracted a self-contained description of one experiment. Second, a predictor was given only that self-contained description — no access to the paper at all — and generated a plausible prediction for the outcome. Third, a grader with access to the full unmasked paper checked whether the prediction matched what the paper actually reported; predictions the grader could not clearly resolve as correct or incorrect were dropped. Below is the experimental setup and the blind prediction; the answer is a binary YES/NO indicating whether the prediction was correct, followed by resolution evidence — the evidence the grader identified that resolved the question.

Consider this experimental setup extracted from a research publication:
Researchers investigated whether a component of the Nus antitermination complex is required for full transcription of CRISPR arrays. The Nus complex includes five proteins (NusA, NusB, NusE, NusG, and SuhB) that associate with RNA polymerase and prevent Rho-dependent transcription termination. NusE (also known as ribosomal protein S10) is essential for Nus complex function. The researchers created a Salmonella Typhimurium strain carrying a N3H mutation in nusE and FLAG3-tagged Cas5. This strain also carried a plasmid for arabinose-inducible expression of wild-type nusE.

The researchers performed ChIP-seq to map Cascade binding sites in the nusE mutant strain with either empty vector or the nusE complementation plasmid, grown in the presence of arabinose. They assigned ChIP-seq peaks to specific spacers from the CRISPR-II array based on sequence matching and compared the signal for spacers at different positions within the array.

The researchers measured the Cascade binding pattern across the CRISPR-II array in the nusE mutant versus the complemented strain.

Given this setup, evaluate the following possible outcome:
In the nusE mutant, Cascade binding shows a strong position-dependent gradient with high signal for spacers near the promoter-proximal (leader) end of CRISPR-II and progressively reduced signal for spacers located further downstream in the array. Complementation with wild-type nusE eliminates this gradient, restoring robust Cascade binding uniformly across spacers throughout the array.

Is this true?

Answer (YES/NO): NO